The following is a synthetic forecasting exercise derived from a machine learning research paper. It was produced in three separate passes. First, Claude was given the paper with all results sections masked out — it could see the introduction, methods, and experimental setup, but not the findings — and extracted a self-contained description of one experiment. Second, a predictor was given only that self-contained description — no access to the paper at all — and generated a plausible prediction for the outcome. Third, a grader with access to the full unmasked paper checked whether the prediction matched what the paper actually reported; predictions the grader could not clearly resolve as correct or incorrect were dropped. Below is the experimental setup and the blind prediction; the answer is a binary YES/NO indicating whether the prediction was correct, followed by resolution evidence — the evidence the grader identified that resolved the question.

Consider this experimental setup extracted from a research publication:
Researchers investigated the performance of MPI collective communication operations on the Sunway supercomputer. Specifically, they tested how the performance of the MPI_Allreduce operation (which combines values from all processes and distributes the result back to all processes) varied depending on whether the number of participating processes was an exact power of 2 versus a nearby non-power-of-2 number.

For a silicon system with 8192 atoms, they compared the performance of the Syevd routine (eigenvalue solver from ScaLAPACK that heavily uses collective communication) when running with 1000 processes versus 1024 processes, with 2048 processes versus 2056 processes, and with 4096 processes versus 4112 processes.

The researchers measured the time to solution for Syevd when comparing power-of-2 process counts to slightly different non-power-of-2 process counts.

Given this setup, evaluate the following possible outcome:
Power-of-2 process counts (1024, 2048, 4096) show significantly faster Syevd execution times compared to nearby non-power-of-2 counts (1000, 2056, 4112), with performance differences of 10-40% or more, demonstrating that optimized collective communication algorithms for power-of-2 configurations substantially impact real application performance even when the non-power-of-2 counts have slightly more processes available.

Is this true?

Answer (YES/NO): NO